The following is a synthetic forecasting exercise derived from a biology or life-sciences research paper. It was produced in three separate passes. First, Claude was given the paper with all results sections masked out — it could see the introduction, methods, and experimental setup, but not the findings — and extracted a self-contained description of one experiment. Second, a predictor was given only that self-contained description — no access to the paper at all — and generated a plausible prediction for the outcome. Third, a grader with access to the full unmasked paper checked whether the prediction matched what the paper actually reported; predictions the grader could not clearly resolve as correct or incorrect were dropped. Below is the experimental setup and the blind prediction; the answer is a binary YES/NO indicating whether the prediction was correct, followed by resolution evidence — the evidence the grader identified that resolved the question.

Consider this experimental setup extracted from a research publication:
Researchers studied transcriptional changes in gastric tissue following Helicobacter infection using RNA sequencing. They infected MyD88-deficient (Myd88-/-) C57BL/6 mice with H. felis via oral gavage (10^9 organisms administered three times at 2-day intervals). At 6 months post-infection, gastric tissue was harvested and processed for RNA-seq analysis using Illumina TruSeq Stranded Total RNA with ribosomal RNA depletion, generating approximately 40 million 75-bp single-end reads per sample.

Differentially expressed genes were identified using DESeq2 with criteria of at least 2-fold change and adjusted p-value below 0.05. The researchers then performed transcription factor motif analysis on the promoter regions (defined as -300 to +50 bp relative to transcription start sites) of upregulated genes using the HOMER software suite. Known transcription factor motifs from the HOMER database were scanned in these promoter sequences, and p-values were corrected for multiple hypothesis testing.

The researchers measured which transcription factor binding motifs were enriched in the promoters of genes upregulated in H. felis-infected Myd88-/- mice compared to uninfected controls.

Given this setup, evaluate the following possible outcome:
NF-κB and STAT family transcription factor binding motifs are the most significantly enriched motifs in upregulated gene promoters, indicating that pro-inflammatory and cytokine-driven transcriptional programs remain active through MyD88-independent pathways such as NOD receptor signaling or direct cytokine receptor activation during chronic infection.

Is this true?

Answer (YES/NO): NO